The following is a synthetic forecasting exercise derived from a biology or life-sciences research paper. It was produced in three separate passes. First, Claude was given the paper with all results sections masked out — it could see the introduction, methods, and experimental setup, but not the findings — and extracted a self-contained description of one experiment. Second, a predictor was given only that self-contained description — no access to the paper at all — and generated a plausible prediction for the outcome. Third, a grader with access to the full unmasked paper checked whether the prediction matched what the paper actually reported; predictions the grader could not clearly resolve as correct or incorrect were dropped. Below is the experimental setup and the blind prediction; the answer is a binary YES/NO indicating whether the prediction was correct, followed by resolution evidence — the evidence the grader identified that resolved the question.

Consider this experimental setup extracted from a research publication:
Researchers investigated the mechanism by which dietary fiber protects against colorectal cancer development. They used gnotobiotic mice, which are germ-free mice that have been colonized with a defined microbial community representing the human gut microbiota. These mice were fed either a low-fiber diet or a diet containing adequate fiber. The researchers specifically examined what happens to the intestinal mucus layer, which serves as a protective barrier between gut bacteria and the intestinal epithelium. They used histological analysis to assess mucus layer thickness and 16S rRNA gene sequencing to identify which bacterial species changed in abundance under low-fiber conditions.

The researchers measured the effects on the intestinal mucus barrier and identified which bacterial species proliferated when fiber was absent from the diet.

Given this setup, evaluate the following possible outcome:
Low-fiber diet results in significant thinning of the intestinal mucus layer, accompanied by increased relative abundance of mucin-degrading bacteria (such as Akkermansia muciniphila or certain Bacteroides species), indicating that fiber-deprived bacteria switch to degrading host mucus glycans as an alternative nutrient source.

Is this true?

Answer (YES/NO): YES